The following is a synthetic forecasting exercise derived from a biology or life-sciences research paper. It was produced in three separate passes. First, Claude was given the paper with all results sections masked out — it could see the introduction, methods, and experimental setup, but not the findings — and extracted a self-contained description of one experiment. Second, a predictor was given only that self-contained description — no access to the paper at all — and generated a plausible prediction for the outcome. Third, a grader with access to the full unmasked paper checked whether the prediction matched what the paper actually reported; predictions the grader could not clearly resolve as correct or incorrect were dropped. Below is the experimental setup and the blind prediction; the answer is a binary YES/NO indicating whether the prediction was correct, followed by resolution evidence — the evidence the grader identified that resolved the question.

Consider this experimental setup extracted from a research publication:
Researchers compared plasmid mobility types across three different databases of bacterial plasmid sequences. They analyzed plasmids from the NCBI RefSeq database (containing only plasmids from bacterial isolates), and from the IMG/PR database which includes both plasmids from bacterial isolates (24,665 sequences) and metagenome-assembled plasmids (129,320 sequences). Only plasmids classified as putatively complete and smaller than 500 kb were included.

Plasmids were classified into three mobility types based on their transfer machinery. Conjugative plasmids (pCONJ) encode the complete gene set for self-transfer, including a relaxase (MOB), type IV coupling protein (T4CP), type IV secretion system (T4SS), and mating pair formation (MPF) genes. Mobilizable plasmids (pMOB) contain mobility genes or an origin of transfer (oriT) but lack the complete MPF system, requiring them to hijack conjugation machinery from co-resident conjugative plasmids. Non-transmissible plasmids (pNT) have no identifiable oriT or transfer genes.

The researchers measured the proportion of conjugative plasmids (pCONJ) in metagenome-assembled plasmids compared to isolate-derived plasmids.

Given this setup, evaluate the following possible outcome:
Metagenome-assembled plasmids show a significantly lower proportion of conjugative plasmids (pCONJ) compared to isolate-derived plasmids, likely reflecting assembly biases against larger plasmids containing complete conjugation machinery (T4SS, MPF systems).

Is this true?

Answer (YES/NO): YES